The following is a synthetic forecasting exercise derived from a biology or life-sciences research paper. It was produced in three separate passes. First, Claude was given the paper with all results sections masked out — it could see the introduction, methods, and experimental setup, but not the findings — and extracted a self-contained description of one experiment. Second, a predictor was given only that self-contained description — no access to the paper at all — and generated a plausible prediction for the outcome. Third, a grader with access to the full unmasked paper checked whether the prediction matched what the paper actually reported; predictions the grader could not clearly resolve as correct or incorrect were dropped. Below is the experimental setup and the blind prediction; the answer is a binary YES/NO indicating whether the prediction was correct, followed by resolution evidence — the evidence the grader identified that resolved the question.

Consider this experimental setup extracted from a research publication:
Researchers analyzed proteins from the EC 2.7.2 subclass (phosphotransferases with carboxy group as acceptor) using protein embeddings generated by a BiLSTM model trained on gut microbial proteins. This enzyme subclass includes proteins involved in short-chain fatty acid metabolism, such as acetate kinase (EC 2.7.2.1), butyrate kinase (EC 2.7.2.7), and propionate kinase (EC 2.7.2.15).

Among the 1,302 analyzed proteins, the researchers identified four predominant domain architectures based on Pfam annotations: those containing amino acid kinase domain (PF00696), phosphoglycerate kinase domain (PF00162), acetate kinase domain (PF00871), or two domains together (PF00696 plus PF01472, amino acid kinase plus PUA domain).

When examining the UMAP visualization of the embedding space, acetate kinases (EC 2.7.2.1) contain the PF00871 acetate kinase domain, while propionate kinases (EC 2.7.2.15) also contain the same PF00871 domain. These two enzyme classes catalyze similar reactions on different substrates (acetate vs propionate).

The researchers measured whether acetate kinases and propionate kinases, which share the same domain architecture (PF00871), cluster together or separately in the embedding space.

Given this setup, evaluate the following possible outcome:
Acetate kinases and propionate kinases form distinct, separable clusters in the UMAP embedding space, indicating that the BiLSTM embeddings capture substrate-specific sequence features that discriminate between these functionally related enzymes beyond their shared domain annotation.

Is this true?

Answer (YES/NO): NO